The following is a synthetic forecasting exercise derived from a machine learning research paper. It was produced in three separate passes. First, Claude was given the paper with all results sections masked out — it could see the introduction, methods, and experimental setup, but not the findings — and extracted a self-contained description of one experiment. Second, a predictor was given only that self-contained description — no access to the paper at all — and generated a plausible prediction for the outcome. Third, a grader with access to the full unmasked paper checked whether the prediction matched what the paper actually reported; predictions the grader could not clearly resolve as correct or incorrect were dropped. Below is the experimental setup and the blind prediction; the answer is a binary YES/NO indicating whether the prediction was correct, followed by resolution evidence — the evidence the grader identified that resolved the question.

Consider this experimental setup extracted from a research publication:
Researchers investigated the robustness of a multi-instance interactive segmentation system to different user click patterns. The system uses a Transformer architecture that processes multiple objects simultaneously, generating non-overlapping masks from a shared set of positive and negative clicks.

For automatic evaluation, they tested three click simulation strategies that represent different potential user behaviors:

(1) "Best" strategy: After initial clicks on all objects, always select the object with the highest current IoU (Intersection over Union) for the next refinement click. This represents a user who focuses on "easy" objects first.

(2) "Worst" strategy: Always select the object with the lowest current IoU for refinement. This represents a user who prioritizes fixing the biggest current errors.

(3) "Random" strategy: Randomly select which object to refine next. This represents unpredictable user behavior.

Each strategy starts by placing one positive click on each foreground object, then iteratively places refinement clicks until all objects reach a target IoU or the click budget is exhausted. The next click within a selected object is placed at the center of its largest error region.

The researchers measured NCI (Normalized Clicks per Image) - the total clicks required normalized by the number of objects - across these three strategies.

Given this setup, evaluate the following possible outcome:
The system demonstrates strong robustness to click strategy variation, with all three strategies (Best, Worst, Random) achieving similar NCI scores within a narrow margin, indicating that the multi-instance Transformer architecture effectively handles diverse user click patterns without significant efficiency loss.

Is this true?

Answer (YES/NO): YES